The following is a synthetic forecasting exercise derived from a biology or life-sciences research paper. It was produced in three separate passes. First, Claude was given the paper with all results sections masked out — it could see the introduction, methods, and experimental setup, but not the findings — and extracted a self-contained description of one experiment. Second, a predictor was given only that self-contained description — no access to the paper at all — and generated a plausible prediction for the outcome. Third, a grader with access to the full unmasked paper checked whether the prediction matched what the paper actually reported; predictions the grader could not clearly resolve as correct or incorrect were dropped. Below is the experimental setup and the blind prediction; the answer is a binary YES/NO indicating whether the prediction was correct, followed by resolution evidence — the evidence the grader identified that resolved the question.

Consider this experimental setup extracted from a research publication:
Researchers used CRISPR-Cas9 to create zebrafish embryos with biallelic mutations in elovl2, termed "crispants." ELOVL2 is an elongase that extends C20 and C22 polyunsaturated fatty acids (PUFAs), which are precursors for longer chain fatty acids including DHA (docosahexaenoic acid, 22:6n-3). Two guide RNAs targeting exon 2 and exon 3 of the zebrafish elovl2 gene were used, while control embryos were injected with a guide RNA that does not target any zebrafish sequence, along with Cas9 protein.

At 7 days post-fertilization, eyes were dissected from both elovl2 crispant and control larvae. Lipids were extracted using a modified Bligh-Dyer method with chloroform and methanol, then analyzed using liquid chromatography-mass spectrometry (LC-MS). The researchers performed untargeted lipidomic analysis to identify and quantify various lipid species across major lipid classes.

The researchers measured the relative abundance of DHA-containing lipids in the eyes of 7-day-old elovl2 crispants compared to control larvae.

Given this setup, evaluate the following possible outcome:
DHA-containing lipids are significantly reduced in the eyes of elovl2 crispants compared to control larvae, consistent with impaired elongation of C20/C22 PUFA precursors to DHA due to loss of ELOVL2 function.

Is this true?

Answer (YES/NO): YES